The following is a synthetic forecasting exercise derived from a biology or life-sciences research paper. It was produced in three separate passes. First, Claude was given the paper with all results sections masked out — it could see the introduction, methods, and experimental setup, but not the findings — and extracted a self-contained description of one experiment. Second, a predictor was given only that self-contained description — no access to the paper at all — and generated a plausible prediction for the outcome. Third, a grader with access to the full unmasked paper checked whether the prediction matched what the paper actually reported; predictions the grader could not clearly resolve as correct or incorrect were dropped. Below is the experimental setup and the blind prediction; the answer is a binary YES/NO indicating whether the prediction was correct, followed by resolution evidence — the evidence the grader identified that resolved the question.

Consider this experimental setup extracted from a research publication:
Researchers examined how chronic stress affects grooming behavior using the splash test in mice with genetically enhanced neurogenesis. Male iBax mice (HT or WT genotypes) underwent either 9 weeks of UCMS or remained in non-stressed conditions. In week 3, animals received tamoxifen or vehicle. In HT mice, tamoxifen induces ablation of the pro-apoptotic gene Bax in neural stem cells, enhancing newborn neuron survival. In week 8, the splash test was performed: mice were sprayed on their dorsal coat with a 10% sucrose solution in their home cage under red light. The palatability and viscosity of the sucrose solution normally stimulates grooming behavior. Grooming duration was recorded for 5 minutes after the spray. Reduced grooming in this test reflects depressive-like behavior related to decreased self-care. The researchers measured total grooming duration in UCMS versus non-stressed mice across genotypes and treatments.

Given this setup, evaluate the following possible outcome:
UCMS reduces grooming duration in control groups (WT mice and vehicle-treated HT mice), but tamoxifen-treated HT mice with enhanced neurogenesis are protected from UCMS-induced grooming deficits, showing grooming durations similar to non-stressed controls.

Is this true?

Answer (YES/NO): NO